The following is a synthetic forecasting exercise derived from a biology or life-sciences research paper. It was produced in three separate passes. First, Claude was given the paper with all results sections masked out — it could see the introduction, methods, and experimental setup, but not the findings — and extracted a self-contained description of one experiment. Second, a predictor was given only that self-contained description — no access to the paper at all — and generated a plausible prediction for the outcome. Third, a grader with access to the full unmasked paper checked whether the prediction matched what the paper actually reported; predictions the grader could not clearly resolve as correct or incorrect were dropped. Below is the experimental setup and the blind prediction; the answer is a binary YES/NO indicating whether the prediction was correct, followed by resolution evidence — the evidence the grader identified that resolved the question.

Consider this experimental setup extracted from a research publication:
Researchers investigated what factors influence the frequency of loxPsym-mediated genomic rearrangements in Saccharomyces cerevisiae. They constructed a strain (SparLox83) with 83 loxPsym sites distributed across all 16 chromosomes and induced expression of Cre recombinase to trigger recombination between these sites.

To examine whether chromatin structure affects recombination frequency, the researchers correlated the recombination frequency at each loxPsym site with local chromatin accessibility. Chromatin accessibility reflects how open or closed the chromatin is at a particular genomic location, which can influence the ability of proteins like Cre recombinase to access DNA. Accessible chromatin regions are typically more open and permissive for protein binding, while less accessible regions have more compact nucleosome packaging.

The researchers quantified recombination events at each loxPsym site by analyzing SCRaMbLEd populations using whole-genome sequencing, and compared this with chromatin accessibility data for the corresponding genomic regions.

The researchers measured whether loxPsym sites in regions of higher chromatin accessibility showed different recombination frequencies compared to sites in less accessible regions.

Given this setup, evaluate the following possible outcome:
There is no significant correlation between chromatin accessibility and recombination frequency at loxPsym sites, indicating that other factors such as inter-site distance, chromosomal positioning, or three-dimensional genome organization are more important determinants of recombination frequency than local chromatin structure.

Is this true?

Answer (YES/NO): NO